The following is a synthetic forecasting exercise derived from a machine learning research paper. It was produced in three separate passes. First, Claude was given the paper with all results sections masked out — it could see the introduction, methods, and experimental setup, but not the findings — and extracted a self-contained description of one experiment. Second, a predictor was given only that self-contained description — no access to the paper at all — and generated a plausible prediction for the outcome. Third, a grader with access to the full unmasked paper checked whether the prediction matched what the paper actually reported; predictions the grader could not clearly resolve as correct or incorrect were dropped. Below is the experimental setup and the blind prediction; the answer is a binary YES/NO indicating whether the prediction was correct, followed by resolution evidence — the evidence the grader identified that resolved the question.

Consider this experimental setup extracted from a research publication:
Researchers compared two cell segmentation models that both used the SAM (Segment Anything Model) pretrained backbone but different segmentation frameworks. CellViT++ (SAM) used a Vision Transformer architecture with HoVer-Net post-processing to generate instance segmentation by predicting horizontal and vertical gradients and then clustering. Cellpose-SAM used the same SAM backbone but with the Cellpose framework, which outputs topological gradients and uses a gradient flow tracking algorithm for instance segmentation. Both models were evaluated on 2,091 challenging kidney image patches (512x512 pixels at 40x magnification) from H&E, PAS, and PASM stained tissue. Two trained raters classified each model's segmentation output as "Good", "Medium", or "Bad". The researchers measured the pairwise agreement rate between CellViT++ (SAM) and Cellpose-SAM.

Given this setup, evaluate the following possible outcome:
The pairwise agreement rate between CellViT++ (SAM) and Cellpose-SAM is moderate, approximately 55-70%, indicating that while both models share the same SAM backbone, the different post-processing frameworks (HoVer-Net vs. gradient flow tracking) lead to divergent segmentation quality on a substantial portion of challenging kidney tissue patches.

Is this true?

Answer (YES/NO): NO